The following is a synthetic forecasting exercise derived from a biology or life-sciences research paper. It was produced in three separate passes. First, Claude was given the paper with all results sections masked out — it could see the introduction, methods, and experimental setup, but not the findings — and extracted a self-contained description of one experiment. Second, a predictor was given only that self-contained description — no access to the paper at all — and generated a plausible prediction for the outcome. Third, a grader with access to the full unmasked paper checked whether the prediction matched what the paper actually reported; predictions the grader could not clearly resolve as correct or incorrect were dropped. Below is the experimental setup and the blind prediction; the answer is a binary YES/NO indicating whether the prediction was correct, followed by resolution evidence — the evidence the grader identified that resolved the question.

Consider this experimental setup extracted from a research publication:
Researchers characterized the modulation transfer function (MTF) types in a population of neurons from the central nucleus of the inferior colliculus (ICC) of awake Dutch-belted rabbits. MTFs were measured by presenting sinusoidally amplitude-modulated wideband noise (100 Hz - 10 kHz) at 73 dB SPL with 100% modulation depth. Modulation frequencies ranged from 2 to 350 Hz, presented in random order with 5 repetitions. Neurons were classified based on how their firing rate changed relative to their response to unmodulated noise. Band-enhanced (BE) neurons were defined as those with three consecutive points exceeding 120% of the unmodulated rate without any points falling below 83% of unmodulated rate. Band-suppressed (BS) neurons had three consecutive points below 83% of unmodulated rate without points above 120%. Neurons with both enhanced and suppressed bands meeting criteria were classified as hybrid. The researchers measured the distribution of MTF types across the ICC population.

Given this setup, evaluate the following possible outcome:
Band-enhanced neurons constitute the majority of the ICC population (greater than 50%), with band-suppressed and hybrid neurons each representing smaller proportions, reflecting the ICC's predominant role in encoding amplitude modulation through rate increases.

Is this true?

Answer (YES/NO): NO